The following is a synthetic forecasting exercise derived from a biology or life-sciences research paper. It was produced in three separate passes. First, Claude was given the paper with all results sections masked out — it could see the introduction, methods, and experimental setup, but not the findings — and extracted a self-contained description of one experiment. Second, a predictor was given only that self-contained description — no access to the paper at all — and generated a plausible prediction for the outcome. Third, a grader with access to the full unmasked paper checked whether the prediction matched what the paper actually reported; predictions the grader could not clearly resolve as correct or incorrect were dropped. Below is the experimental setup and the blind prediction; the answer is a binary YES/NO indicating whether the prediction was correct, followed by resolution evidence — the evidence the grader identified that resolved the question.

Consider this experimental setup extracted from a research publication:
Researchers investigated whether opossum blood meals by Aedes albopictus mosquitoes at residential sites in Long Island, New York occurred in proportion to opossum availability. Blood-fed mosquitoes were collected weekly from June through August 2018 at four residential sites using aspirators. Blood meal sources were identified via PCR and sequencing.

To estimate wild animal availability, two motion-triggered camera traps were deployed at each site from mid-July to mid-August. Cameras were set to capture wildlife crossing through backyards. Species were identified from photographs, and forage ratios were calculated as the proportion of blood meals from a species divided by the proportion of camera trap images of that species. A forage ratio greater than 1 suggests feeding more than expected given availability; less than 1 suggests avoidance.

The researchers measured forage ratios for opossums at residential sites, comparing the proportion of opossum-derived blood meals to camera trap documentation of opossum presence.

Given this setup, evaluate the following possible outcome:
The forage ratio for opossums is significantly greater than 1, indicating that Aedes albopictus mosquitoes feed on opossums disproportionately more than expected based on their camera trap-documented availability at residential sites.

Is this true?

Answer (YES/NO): NO